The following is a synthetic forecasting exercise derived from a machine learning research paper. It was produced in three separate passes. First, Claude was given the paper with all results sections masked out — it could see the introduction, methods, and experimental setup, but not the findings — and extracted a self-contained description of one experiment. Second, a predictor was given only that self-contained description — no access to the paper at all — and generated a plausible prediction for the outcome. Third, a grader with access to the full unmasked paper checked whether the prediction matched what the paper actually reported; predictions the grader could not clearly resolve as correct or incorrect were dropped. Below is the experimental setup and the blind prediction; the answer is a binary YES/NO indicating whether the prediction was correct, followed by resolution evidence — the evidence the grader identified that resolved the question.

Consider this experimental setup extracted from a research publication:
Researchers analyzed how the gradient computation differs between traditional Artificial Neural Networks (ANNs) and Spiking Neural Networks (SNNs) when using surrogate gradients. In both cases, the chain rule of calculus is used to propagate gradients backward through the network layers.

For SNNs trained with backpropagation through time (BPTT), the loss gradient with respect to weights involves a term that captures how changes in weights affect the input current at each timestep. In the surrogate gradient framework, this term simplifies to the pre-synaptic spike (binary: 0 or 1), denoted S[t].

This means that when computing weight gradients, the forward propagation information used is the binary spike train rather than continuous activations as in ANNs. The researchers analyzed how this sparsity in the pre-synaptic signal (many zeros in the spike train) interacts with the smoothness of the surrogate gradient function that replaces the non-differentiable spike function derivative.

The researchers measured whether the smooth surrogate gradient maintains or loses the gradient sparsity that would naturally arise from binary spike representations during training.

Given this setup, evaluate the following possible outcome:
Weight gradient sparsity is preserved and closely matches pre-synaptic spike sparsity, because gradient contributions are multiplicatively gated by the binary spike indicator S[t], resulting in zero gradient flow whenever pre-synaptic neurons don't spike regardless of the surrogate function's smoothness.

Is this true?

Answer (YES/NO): NO